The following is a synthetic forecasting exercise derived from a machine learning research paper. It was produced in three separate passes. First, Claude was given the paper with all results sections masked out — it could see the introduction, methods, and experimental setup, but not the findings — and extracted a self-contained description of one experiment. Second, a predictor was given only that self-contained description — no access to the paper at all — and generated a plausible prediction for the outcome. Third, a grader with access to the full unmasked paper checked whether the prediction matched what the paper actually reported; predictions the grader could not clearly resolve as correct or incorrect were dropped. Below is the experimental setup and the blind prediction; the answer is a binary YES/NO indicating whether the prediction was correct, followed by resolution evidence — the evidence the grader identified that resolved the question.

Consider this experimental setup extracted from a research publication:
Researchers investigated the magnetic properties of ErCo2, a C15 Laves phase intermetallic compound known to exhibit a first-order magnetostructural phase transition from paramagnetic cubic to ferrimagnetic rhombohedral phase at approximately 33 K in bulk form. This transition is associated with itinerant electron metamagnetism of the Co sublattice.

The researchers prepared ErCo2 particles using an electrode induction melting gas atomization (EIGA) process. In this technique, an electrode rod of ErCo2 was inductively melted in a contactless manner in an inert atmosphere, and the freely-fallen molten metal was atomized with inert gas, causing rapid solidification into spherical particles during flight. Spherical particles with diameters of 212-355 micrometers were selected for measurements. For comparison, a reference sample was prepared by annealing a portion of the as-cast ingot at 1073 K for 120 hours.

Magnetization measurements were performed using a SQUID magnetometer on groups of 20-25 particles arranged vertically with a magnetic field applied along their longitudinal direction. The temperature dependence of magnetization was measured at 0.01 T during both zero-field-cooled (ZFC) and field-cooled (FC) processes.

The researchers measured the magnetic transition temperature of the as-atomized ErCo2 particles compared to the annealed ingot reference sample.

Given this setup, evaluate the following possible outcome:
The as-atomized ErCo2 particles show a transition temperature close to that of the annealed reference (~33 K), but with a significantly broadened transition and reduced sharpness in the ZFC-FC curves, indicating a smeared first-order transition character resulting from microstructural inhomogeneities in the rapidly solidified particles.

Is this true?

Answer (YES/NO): NO